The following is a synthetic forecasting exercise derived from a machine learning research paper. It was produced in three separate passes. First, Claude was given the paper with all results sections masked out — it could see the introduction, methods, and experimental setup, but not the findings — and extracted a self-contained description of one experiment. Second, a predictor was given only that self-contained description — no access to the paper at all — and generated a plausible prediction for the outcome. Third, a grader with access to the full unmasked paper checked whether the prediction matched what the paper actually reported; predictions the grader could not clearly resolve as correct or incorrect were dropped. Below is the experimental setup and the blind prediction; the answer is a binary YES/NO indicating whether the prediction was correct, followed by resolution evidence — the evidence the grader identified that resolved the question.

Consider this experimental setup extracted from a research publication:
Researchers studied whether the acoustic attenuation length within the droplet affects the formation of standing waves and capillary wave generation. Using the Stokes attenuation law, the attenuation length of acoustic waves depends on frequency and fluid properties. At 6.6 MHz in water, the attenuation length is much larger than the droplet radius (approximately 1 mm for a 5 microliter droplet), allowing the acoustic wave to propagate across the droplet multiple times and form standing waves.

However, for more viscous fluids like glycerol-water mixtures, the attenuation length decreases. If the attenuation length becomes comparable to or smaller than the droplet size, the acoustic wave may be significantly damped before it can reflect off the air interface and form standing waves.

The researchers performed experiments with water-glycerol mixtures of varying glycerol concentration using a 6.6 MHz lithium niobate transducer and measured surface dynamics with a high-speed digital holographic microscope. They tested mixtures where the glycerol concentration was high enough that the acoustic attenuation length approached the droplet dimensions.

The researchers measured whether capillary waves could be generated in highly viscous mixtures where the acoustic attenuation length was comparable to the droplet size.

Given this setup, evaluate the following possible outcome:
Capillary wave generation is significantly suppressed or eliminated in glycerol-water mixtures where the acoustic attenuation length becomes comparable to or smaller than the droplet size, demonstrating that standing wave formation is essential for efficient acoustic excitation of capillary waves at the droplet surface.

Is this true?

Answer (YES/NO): NO